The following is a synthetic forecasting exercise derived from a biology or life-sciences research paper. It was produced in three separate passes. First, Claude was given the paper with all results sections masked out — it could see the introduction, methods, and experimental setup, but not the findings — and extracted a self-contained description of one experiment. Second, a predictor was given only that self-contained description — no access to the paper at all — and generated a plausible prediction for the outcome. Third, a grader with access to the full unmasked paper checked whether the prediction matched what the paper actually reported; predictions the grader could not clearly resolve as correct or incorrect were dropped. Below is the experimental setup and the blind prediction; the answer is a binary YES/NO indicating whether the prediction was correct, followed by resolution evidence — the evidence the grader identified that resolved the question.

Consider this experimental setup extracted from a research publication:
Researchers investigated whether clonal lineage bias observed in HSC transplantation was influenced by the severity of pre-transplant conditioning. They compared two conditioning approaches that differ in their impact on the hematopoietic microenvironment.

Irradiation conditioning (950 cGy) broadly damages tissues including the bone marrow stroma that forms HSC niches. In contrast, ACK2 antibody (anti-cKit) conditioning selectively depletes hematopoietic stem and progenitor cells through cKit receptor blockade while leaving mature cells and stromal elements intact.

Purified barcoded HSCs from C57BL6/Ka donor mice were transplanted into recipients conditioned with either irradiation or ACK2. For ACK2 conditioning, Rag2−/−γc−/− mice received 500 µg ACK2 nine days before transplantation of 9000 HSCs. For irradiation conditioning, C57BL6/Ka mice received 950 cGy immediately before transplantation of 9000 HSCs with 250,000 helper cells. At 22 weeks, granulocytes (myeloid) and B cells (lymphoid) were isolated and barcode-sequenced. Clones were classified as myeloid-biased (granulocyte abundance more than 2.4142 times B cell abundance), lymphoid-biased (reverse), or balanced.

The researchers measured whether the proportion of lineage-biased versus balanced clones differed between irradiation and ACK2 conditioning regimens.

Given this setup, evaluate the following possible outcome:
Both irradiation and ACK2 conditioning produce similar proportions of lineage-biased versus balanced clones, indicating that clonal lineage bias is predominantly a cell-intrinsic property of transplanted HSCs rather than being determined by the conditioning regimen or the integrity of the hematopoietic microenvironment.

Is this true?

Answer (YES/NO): NO